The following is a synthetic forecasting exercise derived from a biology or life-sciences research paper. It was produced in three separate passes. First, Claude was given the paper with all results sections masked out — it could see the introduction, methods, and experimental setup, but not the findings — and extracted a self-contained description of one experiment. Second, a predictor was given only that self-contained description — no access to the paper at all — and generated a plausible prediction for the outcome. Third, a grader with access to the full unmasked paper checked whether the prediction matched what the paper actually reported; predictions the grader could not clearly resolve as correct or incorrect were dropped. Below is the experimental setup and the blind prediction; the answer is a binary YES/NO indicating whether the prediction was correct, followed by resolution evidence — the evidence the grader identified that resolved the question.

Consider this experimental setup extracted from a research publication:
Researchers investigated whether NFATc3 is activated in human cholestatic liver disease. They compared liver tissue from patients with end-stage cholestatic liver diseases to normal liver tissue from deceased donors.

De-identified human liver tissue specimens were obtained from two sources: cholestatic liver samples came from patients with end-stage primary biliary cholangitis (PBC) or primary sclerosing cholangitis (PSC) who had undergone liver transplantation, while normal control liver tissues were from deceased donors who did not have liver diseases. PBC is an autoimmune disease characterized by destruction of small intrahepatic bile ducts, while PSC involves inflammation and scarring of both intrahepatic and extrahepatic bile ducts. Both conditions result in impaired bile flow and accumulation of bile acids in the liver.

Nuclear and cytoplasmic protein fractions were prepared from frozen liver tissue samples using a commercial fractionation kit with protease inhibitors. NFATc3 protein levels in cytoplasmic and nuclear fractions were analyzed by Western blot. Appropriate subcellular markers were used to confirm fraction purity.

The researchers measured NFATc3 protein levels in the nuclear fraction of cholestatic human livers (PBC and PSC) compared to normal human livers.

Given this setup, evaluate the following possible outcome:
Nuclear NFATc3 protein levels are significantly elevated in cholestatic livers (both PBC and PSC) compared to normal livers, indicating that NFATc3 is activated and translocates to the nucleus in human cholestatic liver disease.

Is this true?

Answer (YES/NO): YES